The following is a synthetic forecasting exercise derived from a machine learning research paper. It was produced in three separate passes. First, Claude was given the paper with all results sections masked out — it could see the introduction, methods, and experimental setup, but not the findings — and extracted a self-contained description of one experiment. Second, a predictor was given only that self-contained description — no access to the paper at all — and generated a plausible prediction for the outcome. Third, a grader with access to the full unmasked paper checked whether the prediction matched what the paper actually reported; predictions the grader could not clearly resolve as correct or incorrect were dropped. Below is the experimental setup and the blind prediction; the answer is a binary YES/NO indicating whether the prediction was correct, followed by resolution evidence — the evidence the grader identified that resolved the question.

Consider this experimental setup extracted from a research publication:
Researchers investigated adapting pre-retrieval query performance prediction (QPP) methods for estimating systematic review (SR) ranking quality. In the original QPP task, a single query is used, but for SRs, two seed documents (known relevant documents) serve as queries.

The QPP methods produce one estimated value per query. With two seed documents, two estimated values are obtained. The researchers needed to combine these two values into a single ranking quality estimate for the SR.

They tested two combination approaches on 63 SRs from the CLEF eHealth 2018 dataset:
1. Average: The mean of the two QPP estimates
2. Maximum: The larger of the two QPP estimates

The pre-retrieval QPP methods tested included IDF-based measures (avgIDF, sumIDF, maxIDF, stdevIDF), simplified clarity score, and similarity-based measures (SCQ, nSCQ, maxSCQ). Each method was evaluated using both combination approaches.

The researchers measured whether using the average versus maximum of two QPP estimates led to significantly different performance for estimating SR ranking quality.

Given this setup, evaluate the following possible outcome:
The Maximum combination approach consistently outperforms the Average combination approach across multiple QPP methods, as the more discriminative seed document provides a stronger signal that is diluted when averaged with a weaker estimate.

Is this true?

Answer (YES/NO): NO